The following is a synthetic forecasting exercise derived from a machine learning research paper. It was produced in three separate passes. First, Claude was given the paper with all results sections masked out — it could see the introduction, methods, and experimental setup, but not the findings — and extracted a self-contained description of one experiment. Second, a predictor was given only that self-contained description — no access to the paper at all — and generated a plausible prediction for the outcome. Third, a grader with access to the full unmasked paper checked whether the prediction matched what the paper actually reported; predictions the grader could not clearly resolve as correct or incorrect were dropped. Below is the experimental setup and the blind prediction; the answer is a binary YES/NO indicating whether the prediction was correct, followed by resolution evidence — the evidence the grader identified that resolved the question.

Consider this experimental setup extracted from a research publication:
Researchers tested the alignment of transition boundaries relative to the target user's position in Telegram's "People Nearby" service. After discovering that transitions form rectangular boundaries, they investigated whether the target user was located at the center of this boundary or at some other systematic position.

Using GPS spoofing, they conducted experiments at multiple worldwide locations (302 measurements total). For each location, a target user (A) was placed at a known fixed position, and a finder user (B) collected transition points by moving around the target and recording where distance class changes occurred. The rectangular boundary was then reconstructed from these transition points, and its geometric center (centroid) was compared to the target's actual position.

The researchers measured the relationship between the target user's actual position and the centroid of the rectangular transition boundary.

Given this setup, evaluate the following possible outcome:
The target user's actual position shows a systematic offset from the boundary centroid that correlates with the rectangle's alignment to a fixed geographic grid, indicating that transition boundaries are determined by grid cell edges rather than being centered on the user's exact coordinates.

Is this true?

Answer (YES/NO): YES